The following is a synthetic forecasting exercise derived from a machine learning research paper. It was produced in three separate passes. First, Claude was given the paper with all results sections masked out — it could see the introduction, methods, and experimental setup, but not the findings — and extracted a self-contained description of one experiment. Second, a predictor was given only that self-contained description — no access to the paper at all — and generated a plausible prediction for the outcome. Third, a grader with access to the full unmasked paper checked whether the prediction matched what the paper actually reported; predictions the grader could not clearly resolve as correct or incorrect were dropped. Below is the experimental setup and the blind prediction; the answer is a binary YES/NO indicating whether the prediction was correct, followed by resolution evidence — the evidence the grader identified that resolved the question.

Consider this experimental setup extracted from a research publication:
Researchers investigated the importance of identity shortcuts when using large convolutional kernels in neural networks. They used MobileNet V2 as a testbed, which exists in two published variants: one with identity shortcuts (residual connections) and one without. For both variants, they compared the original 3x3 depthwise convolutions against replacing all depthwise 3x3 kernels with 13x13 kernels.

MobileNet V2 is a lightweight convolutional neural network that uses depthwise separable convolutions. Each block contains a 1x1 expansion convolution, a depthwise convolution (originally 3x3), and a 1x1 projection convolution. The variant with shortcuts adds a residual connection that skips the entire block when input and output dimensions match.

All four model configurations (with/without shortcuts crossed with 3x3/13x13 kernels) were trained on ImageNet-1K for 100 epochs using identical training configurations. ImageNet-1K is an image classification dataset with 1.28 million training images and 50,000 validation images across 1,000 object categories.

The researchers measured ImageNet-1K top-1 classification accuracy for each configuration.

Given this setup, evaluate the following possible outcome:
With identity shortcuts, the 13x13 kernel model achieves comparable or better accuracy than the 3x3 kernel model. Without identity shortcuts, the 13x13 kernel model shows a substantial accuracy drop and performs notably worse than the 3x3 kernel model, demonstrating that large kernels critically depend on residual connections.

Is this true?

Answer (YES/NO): YES